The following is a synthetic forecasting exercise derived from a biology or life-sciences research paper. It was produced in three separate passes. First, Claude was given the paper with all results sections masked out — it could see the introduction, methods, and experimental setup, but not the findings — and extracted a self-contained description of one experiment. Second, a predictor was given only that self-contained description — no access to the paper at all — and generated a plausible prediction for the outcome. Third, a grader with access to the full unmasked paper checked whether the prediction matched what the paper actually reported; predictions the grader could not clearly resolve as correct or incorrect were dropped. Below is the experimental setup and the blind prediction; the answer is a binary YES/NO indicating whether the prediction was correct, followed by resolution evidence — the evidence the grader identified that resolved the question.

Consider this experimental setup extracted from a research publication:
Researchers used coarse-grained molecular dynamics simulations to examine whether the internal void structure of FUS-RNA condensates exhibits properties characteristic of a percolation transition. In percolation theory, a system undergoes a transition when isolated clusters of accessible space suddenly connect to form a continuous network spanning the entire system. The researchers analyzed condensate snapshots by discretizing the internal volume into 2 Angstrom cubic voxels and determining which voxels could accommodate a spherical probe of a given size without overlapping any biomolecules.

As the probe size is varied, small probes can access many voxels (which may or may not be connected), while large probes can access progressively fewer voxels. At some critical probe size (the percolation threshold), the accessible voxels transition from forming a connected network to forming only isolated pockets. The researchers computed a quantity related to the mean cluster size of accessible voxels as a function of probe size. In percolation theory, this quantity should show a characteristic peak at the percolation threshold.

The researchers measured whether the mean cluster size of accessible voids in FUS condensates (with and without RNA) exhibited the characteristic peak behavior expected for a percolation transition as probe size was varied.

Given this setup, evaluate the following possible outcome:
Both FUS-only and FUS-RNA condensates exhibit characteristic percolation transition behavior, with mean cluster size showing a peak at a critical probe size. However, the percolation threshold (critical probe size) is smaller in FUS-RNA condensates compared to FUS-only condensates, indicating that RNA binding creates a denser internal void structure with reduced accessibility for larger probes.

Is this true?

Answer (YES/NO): YES